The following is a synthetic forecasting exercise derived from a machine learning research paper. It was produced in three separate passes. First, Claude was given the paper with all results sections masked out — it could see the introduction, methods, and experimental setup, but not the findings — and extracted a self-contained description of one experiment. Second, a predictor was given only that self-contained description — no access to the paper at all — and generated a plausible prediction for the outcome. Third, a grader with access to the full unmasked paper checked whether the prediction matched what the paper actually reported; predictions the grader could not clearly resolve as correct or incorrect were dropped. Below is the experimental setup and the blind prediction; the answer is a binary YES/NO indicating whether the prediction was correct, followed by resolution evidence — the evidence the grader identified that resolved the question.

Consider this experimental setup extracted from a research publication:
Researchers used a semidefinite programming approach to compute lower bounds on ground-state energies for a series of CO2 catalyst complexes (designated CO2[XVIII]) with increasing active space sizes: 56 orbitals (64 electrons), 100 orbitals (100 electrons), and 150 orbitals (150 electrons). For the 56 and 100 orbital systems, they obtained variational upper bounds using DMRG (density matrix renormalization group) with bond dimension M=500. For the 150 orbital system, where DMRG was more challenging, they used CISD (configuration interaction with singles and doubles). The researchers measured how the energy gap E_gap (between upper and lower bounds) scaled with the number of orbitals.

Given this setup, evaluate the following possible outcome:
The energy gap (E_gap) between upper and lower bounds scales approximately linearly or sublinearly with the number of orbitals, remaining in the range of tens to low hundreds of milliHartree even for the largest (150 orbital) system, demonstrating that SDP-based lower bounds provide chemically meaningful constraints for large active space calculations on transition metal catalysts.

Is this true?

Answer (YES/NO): NO